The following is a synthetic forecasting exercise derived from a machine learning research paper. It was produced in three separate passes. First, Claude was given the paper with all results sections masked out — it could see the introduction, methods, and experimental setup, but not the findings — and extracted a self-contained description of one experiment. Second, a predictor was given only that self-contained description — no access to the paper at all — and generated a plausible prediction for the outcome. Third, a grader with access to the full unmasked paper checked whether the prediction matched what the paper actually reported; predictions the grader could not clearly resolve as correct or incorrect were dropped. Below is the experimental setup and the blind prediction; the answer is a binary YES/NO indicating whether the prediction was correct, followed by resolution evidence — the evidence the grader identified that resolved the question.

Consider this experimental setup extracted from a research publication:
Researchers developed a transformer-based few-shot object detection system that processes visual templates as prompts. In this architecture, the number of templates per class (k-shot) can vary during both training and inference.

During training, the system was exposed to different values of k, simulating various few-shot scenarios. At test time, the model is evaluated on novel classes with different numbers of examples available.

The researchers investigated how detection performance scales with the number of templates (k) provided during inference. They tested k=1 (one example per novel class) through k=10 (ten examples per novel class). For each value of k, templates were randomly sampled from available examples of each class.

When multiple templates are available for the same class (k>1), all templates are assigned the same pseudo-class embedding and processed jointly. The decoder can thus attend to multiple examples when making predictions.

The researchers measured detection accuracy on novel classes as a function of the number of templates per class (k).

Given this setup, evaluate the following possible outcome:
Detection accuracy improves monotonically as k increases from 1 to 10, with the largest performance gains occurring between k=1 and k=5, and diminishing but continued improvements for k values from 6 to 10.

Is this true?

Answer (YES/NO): NO